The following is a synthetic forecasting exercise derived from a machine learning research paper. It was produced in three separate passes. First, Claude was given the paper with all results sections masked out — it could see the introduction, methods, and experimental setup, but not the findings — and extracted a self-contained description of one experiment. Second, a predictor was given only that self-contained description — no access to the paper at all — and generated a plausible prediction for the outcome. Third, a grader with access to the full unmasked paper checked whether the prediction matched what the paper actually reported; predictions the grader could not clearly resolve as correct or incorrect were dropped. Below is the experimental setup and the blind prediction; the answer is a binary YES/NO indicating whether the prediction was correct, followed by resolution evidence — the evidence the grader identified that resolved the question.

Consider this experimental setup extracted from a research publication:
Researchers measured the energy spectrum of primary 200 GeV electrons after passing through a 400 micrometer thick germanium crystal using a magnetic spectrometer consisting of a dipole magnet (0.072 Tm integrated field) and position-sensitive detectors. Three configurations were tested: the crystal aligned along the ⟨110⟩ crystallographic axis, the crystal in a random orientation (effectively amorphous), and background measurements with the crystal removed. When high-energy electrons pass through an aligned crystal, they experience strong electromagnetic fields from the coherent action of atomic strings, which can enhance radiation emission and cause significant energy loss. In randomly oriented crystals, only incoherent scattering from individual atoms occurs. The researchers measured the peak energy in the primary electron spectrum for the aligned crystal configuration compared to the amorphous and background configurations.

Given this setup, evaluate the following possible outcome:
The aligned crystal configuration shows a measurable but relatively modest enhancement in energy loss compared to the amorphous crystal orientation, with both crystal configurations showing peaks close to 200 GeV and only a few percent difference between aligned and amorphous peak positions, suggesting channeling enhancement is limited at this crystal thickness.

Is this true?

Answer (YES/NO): NO